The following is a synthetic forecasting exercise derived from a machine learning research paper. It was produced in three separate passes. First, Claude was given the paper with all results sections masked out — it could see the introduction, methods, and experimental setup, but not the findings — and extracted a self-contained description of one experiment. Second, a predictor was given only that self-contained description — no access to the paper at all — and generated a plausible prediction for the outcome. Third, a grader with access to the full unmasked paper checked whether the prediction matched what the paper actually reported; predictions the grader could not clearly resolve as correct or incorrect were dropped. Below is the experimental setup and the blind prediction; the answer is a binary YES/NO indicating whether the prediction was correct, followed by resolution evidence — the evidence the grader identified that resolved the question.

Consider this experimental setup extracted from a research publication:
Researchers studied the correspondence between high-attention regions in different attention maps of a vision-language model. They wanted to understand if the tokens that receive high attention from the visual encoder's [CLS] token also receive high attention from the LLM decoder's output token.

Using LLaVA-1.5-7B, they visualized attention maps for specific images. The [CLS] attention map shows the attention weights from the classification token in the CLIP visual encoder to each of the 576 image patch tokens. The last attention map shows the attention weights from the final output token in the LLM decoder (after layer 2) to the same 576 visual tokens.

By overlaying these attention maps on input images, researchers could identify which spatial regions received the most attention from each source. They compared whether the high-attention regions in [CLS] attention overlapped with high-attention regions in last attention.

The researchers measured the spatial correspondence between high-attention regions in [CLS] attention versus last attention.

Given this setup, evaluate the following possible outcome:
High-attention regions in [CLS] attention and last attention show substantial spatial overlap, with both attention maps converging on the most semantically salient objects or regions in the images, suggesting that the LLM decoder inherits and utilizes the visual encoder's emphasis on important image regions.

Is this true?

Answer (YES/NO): NO